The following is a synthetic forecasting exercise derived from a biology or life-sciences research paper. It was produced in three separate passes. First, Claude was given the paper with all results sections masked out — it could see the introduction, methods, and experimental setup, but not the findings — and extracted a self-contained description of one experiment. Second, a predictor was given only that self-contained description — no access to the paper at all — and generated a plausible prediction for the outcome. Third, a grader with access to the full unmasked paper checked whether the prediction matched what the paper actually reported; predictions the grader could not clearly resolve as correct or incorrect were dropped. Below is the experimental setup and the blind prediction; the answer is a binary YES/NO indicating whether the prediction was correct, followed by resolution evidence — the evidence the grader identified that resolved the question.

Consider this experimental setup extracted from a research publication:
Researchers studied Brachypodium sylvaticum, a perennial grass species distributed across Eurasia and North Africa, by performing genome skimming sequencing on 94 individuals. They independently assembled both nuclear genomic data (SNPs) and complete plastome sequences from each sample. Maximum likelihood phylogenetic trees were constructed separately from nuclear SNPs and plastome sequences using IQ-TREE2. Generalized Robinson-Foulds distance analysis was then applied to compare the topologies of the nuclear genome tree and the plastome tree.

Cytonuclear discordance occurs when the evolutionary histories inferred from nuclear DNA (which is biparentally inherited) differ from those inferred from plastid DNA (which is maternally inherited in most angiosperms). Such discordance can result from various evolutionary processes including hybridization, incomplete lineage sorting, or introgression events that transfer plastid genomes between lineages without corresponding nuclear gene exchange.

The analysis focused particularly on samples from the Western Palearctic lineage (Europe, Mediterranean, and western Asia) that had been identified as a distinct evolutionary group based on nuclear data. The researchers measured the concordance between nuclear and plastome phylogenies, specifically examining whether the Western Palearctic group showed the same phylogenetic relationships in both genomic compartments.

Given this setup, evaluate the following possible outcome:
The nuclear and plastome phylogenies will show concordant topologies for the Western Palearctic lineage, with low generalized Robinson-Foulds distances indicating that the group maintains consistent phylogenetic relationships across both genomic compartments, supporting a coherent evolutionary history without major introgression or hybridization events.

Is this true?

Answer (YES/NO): NO